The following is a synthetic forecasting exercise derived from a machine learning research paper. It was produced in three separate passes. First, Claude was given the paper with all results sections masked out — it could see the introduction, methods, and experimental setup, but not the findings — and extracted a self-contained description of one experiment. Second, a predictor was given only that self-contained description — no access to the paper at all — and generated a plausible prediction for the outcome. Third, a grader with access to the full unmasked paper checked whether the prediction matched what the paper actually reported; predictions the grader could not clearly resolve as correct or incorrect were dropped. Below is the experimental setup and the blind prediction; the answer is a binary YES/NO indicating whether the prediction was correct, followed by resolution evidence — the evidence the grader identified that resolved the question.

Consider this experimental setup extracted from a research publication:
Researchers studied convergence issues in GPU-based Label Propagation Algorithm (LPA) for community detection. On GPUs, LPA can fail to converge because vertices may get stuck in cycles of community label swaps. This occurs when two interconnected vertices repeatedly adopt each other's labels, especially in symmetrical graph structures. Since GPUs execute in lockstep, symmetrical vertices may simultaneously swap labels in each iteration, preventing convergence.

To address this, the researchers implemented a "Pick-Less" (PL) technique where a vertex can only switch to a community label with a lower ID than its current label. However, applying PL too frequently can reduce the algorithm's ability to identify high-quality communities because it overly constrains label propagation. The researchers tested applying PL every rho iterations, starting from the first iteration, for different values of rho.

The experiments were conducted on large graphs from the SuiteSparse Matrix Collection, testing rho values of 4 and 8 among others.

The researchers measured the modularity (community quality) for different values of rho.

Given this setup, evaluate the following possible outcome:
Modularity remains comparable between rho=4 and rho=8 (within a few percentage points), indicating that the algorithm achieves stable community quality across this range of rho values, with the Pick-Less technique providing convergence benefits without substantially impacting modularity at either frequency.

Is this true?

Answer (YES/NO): YES